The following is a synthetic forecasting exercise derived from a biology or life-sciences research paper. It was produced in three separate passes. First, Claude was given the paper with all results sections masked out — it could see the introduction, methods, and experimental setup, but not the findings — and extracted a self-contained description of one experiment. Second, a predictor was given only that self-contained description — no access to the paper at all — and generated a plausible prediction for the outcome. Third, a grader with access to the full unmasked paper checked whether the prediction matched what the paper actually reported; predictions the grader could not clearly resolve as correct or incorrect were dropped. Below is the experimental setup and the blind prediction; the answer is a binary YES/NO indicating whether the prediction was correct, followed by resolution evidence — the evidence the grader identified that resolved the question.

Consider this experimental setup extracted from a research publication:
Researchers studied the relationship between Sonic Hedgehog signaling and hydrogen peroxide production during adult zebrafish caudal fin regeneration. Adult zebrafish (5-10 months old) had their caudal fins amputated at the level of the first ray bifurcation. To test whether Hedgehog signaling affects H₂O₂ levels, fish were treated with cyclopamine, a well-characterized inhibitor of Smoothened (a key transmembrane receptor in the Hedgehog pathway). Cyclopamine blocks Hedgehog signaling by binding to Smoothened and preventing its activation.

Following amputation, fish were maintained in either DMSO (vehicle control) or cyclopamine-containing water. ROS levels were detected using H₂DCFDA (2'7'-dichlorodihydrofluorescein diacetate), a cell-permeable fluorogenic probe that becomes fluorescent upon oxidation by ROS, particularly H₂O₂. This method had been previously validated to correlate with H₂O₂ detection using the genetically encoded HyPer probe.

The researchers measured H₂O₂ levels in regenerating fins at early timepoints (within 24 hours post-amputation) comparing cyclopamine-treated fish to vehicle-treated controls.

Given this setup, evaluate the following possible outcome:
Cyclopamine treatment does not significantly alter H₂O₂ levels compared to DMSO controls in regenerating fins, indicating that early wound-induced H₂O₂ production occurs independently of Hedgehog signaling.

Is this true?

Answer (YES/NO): NO